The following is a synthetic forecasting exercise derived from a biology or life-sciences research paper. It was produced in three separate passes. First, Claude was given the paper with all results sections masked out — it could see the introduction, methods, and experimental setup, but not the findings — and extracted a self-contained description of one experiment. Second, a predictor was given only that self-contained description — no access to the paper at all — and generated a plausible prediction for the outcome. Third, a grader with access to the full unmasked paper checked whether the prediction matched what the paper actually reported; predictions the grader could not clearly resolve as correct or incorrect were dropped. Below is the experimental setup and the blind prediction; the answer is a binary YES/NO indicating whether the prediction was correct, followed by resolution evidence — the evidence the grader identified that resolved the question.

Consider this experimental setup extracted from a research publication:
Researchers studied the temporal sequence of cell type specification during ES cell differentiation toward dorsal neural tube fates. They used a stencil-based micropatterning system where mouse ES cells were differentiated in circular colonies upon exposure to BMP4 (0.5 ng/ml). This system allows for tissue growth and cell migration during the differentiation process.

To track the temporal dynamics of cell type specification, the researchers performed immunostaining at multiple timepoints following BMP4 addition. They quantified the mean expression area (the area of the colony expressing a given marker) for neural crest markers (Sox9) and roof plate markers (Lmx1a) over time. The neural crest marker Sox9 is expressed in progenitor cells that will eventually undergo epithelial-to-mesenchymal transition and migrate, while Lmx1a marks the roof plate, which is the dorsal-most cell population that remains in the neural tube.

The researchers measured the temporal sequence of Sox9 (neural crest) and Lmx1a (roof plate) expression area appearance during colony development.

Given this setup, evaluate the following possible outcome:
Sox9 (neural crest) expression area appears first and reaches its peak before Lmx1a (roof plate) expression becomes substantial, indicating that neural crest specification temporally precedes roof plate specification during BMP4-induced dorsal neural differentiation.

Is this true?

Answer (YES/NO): YES